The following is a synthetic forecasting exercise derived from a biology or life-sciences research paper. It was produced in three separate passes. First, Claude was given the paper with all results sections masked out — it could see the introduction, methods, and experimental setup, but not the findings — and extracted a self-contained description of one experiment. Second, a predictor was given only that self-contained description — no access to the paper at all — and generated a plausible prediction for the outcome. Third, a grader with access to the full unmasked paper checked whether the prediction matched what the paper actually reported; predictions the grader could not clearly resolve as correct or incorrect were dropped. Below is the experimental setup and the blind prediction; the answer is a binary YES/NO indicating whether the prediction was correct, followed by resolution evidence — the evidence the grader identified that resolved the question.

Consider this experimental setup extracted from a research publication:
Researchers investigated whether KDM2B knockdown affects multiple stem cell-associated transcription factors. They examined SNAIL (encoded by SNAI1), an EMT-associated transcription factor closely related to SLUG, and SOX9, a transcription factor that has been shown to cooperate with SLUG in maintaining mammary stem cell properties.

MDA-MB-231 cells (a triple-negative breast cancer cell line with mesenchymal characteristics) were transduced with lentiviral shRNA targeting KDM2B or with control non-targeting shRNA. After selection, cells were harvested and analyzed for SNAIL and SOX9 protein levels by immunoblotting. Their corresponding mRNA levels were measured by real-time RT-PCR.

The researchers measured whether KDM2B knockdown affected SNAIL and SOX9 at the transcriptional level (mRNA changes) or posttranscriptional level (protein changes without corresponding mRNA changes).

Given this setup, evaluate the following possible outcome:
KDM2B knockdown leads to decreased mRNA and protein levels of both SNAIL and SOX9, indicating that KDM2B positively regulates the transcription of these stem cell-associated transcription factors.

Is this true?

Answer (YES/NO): NO